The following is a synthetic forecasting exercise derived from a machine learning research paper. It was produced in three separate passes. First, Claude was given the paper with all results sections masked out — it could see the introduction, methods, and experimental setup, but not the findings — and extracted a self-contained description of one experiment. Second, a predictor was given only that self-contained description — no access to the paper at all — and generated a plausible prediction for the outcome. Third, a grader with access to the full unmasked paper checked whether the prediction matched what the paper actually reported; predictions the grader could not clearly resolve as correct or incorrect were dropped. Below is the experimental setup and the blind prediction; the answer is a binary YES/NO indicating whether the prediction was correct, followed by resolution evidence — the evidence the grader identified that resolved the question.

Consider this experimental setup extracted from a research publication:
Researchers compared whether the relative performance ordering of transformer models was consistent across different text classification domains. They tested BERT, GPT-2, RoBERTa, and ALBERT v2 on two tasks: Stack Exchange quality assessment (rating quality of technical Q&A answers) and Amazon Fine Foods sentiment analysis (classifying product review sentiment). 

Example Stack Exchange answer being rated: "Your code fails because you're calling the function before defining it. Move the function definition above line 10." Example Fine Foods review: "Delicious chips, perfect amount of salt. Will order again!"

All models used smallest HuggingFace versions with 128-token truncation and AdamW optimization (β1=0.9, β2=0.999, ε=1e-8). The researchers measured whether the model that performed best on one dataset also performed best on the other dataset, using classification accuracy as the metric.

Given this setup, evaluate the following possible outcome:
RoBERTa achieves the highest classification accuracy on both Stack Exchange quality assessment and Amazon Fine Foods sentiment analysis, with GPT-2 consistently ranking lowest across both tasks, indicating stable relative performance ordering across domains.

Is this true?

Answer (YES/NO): NO